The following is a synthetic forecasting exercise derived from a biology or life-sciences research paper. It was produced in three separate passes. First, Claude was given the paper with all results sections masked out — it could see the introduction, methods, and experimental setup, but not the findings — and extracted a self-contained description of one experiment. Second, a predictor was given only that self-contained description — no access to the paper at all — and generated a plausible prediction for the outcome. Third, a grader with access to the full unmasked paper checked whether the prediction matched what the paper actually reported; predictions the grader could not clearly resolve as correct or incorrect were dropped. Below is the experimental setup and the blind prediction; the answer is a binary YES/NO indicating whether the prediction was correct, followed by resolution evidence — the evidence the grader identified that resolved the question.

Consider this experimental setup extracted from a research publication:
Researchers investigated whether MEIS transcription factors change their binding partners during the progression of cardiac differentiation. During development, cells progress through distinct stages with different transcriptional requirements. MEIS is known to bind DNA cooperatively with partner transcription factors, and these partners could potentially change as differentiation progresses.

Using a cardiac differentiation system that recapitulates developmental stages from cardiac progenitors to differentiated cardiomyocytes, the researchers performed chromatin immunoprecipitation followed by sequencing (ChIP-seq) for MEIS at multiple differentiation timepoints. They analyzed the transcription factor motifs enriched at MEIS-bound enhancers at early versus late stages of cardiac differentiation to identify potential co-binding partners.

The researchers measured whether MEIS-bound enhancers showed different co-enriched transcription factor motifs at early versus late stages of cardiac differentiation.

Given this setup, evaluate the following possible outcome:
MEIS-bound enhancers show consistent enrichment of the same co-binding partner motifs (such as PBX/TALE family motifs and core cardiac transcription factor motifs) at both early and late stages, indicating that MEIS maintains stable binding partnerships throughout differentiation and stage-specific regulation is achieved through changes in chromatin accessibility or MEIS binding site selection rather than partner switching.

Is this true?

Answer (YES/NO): NO